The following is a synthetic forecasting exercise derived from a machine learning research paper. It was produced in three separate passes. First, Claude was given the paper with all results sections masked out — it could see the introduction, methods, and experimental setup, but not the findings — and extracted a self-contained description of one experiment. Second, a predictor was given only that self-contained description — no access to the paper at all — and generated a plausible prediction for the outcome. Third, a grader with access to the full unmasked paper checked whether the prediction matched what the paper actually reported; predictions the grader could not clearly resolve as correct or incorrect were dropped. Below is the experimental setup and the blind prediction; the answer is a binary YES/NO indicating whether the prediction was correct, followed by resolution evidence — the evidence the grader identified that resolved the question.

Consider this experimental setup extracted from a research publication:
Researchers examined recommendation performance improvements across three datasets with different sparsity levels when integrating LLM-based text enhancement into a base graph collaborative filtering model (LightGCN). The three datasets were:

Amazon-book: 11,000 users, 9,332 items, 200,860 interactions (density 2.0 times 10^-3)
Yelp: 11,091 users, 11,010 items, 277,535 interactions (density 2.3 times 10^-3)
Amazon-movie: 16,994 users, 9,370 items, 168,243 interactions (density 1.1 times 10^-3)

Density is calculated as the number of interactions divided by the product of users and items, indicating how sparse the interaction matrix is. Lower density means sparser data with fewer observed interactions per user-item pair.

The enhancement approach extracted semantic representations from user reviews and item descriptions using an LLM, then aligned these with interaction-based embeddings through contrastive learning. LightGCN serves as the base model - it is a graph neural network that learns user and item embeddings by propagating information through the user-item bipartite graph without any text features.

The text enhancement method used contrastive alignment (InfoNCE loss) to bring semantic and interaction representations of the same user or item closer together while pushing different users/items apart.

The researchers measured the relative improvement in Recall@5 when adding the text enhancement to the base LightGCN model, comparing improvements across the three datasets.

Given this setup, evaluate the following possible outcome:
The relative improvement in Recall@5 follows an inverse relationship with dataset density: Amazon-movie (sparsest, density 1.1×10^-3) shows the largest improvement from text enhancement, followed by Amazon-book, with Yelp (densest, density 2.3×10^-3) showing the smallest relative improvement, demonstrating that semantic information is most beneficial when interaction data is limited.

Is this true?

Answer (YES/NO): NO